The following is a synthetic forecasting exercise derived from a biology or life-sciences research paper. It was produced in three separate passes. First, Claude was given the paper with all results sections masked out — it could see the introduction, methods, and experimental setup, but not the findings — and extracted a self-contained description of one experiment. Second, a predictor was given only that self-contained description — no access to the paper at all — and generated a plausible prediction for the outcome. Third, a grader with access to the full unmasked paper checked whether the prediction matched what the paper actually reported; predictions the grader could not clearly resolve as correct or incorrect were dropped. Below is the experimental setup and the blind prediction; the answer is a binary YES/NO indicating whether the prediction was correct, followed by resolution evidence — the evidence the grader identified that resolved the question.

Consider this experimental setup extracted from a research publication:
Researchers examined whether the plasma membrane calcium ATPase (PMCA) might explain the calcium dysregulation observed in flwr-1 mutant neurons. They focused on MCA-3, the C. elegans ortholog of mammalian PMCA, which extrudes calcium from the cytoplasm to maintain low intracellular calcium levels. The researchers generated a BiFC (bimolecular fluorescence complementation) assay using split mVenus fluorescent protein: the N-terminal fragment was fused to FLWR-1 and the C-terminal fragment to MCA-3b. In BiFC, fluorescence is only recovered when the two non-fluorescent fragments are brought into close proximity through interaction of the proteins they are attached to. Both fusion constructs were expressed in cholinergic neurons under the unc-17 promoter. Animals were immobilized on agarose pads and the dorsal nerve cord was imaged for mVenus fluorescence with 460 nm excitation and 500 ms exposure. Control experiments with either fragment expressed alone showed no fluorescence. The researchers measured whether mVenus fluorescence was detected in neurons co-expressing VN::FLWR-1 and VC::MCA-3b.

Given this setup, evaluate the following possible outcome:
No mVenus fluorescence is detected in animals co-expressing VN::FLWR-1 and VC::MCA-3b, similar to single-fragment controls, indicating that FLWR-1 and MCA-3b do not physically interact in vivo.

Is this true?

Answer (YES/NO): NO